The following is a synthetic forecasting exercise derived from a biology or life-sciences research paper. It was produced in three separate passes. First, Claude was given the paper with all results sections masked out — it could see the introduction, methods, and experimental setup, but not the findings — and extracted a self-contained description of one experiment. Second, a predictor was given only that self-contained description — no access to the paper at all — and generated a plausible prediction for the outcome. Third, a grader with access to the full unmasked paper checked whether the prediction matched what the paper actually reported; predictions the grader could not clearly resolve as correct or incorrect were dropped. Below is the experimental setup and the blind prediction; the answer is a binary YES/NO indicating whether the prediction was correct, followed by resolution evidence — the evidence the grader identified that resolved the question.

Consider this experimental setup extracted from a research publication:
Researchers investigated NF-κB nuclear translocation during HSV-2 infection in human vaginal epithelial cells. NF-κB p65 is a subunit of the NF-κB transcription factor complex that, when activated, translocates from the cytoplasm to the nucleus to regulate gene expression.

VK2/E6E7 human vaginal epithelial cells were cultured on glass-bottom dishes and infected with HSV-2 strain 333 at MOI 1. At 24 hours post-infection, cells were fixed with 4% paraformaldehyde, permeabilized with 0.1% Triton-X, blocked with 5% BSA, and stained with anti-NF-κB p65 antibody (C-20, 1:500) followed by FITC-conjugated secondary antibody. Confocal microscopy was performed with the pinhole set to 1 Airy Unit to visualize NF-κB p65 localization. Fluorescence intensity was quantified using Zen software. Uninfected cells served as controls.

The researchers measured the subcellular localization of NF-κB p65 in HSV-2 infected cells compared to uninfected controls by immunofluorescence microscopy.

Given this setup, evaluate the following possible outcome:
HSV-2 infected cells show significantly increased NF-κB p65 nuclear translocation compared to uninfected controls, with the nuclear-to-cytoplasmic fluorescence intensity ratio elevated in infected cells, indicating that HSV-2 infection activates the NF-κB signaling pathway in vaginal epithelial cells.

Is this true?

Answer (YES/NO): YES